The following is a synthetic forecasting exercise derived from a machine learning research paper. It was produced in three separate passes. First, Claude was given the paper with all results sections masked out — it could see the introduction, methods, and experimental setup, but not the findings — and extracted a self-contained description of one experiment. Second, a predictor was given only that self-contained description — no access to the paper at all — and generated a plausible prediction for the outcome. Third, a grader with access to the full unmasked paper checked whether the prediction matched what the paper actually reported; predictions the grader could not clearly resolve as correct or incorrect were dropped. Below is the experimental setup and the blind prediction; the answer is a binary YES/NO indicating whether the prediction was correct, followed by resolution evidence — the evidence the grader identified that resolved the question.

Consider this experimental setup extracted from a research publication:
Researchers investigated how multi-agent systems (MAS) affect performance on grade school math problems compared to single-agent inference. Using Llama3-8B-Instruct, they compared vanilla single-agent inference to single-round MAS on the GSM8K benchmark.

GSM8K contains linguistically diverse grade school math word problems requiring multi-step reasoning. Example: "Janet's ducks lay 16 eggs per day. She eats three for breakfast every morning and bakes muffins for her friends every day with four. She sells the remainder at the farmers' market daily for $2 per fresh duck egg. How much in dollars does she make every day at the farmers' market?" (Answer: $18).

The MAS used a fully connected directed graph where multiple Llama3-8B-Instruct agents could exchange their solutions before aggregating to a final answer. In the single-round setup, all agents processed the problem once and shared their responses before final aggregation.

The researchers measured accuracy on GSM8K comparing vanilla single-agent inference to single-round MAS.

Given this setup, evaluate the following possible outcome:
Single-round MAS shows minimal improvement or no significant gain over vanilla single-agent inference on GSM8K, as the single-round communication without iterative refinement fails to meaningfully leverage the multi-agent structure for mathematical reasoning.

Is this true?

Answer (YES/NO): NO